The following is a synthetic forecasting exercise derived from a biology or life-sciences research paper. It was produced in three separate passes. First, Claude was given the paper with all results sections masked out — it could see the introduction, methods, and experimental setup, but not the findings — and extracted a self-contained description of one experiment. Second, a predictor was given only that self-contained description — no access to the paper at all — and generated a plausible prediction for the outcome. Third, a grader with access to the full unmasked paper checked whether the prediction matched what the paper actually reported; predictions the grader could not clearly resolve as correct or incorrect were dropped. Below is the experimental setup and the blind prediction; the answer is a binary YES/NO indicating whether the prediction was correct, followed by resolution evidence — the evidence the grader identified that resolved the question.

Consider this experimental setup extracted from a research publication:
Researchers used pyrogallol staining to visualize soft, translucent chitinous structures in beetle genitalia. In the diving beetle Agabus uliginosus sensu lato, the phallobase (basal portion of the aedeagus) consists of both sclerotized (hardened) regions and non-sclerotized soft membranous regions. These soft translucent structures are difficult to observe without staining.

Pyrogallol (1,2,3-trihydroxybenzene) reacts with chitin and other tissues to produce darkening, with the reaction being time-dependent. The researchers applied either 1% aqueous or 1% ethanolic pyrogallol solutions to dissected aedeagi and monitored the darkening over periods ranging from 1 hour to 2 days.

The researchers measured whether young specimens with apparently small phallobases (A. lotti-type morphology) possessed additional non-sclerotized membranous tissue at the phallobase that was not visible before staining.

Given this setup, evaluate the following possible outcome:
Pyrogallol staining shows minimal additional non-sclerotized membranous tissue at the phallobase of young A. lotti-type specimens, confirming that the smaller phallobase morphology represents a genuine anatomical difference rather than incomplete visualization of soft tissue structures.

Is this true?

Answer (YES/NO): NO